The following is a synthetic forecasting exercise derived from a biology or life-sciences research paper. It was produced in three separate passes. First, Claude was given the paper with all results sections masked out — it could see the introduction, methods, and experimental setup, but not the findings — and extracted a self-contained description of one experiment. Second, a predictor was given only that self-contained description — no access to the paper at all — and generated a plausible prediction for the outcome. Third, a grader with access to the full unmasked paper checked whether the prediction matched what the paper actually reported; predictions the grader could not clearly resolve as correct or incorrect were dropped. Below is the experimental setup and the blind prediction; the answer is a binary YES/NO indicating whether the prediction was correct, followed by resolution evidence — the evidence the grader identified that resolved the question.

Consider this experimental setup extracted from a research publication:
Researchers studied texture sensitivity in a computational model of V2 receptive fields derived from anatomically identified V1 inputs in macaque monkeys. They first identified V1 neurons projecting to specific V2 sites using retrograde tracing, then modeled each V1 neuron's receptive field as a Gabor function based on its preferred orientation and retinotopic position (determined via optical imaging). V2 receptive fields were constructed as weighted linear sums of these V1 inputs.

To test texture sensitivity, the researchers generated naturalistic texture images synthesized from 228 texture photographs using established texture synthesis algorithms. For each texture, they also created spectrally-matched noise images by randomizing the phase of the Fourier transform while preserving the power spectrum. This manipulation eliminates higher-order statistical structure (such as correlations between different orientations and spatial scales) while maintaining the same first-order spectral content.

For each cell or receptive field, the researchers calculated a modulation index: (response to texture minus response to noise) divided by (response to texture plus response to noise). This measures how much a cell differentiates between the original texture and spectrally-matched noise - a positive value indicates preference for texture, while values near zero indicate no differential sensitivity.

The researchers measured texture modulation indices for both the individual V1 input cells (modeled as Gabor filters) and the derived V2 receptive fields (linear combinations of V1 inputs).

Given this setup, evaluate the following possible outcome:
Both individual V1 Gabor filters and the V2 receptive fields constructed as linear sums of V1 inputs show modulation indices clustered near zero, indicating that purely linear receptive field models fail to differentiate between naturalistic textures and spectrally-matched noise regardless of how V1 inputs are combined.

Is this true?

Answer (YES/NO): NO